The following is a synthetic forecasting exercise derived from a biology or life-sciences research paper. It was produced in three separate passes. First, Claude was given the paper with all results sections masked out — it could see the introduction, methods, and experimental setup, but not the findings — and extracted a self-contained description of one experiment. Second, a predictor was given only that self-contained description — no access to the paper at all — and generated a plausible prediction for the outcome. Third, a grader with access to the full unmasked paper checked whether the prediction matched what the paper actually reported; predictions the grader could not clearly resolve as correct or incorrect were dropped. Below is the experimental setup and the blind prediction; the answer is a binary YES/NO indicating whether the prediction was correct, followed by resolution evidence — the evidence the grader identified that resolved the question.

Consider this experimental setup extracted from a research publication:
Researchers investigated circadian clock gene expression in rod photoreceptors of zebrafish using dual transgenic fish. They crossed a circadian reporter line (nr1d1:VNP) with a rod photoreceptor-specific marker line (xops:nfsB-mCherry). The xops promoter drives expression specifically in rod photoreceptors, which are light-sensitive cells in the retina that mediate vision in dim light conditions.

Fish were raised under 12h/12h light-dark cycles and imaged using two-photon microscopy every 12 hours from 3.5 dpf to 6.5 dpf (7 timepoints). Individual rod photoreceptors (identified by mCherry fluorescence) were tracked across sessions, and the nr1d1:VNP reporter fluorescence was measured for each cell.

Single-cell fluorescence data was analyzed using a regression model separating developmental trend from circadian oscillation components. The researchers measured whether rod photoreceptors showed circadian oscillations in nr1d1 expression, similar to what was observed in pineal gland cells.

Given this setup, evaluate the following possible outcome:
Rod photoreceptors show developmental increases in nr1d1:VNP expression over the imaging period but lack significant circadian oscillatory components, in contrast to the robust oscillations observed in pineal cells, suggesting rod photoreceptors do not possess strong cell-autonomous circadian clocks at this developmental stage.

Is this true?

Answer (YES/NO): NO